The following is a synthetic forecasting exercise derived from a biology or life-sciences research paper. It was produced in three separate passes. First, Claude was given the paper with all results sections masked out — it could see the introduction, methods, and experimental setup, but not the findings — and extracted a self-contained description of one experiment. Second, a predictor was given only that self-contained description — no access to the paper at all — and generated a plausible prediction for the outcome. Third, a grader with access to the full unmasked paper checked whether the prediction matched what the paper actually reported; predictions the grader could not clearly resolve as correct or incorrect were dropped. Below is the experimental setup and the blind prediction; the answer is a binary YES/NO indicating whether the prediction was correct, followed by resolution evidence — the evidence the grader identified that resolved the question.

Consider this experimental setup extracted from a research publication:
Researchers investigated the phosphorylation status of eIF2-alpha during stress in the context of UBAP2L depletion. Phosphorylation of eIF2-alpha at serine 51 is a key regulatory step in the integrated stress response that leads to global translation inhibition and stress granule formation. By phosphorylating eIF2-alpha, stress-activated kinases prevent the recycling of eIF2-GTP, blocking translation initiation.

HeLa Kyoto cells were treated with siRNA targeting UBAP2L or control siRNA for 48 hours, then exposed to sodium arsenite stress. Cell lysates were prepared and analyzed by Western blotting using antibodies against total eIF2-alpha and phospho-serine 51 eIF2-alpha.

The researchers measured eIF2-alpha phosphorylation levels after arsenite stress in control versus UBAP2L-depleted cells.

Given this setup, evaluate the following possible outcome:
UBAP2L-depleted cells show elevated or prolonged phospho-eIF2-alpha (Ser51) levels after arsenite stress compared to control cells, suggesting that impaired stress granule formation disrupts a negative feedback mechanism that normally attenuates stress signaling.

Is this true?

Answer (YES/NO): NO